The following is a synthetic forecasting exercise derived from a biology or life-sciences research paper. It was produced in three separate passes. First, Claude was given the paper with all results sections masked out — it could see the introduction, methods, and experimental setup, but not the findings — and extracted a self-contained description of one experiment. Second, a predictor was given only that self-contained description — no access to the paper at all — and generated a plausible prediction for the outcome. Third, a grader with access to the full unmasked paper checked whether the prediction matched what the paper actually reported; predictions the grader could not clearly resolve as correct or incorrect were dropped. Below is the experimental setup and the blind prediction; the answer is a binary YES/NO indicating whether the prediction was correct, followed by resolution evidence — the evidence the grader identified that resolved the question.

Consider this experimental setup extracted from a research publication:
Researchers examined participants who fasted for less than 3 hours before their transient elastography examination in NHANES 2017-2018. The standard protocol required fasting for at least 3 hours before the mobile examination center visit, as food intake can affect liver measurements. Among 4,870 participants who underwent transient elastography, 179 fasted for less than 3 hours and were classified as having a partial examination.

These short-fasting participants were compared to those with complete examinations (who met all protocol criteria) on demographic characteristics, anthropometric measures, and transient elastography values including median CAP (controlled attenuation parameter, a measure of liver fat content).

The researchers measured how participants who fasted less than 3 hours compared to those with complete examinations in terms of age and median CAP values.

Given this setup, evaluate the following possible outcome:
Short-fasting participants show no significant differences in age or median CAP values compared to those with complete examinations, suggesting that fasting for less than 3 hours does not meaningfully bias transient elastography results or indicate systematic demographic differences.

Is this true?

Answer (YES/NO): NO